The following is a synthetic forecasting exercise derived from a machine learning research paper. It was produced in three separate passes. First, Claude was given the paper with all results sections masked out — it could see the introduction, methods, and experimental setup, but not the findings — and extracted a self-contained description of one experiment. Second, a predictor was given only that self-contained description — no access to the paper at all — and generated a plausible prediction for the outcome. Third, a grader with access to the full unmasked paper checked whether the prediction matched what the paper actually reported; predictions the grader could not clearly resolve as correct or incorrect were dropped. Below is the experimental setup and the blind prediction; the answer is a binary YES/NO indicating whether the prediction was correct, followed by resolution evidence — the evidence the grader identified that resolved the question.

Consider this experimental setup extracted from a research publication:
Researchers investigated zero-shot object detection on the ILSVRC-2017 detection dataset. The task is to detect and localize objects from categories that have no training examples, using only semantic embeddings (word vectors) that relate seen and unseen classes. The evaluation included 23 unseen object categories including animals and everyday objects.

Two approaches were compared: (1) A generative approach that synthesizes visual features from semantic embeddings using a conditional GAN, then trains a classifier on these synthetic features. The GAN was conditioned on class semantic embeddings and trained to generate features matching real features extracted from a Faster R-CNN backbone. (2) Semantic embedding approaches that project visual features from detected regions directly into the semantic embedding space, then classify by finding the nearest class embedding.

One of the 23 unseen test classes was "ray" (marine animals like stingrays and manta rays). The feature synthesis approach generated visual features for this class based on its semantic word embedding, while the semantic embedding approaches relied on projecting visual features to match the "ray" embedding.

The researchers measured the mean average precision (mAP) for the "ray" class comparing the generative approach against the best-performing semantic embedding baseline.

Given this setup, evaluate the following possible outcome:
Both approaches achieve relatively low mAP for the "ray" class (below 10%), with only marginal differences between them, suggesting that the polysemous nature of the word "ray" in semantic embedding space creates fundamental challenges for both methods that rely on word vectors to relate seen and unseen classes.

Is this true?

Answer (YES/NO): NO